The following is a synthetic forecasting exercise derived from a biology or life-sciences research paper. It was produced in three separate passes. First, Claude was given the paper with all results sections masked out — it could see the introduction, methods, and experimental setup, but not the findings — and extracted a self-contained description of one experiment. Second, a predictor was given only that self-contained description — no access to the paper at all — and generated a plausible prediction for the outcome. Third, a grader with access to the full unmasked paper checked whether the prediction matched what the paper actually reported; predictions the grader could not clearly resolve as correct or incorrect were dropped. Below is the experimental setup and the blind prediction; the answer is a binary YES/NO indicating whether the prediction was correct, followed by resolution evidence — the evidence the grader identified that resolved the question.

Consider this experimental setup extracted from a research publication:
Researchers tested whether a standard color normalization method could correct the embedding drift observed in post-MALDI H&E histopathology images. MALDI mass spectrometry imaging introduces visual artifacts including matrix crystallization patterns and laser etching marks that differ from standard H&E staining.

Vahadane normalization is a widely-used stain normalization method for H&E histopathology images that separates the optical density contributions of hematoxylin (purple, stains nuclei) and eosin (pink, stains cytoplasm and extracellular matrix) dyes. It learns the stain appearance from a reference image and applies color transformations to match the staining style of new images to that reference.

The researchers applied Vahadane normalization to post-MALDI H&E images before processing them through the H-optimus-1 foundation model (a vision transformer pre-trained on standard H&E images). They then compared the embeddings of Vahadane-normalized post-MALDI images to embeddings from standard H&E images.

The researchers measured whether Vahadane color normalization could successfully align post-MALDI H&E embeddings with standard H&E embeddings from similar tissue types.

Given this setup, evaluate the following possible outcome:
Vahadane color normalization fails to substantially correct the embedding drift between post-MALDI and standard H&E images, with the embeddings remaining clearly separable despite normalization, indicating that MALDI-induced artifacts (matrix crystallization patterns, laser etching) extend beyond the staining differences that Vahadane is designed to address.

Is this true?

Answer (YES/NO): YES